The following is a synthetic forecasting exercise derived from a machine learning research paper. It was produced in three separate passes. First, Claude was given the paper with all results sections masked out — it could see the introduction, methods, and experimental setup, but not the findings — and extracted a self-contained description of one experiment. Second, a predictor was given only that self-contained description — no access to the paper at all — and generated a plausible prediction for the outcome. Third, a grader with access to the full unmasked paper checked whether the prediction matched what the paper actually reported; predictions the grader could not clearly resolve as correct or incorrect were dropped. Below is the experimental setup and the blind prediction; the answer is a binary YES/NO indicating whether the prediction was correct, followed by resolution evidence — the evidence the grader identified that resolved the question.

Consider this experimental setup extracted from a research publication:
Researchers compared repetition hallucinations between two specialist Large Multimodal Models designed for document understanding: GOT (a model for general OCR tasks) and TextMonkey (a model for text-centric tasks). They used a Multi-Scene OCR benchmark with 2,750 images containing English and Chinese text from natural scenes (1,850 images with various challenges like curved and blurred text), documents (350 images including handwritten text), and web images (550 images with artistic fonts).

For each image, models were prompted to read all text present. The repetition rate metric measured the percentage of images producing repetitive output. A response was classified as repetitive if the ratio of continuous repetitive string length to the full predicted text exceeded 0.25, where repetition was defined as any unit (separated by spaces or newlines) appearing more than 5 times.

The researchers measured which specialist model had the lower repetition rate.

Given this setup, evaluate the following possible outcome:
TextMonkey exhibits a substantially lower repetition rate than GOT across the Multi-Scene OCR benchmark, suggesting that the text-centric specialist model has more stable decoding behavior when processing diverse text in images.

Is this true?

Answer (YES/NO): NO